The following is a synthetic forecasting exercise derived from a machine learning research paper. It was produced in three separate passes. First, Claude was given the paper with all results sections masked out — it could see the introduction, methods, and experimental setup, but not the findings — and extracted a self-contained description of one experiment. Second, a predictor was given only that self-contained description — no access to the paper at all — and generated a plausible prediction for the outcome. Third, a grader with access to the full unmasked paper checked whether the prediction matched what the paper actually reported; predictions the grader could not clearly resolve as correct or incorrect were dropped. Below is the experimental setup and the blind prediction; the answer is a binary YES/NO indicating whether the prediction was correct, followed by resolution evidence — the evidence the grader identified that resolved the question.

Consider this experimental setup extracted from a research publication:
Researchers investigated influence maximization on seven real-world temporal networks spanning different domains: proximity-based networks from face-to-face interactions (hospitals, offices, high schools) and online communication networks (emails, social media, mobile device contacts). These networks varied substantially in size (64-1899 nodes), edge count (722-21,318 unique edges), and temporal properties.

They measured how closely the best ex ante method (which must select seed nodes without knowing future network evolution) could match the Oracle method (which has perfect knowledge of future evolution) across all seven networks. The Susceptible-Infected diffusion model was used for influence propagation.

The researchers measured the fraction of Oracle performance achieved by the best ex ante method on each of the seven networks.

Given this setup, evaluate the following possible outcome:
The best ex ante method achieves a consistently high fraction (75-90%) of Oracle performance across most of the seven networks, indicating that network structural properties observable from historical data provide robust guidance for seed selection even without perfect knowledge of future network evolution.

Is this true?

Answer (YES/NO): NO